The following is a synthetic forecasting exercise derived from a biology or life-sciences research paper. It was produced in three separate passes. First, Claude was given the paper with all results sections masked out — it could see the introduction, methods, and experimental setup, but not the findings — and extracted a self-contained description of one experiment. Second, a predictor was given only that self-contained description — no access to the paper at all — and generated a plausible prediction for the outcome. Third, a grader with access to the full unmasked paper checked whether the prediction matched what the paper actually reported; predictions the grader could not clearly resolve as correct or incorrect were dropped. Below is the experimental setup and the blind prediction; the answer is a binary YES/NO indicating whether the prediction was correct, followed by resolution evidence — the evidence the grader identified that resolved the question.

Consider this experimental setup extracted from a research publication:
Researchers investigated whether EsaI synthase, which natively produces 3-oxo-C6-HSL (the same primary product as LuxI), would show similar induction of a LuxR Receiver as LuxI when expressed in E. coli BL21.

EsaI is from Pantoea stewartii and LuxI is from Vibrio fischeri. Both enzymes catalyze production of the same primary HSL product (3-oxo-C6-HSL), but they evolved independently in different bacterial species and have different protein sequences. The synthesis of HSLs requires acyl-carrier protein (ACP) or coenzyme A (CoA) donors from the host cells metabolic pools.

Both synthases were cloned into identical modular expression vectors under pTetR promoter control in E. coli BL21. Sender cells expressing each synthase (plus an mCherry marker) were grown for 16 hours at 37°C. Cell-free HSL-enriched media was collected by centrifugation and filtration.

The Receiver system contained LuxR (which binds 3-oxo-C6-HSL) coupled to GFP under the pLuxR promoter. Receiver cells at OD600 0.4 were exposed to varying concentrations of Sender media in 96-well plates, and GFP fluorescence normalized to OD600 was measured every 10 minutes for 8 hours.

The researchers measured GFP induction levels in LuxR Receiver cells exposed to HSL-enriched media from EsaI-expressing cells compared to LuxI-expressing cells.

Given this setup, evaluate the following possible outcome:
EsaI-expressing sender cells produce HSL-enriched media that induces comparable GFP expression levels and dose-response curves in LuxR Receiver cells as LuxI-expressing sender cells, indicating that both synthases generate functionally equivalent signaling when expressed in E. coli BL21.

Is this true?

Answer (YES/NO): NO